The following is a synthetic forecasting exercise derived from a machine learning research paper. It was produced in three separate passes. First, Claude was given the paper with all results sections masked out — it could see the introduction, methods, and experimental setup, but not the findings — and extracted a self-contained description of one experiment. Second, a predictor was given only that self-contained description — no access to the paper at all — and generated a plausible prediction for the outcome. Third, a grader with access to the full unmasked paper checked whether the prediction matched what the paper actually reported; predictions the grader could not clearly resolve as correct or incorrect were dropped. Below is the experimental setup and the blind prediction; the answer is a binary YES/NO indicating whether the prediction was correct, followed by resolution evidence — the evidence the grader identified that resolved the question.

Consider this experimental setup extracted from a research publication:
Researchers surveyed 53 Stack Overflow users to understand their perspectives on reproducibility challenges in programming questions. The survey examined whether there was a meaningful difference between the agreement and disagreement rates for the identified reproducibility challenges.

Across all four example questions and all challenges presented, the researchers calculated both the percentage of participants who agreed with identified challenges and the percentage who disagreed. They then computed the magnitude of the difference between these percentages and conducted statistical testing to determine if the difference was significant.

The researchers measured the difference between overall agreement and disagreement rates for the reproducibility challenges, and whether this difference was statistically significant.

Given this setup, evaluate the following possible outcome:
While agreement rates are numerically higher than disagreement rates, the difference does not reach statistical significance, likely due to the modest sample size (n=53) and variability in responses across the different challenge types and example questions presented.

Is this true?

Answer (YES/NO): NO